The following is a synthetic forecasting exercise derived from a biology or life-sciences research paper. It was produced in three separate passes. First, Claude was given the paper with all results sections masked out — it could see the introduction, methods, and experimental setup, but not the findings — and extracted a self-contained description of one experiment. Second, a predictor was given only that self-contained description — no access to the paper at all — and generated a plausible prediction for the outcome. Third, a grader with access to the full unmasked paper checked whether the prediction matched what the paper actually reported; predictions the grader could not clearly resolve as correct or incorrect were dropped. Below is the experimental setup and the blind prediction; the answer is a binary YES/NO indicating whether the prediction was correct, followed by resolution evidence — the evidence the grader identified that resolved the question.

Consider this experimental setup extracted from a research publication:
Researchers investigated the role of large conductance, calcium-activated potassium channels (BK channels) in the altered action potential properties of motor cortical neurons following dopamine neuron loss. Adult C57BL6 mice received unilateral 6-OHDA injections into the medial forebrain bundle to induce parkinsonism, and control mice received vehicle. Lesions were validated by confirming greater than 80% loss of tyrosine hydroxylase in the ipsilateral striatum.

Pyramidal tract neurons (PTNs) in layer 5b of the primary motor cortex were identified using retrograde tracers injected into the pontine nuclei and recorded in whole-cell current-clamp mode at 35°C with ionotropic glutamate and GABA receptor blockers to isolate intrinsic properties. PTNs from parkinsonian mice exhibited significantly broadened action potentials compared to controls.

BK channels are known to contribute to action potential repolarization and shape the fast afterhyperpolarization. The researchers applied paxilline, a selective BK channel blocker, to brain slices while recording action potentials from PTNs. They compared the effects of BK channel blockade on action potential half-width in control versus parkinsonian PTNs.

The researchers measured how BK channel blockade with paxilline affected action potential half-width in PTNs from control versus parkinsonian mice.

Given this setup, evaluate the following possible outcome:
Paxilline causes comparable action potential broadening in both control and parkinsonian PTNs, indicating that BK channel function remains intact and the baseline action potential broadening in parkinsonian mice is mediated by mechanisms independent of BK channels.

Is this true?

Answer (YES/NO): NO